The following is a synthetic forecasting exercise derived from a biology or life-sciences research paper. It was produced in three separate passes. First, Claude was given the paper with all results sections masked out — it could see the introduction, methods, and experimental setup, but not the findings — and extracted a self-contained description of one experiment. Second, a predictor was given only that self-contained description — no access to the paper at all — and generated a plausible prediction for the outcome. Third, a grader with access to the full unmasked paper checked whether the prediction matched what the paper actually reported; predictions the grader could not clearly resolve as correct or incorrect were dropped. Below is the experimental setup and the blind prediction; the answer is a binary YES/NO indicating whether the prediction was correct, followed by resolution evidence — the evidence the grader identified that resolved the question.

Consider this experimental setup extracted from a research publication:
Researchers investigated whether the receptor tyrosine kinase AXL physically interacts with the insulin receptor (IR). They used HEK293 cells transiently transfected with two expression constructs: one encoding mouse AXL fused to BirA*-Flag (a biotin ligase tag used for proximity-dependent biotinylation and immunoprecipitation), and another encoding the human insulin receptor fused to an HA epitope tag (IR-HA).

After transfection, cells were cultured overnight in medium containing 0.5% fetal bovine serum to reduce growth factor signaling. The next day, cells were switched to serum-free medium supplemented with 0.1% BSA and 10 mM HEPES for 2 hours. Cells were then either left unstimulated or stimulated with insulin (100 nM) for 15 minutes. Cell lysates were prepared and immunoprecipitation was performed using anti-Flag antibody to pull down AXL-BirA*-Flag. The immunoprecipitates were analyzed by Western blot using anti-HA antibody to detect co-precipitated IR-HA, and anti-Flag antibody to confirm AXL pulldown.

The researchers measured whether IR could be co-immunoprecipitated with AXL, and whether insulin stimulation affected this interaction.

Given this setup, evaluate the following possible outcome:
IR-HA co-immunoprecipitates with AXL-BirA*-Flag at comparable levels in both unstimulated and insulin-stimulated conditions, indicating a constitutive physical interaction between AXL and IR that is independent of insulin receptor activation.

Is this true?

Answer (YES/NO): NO